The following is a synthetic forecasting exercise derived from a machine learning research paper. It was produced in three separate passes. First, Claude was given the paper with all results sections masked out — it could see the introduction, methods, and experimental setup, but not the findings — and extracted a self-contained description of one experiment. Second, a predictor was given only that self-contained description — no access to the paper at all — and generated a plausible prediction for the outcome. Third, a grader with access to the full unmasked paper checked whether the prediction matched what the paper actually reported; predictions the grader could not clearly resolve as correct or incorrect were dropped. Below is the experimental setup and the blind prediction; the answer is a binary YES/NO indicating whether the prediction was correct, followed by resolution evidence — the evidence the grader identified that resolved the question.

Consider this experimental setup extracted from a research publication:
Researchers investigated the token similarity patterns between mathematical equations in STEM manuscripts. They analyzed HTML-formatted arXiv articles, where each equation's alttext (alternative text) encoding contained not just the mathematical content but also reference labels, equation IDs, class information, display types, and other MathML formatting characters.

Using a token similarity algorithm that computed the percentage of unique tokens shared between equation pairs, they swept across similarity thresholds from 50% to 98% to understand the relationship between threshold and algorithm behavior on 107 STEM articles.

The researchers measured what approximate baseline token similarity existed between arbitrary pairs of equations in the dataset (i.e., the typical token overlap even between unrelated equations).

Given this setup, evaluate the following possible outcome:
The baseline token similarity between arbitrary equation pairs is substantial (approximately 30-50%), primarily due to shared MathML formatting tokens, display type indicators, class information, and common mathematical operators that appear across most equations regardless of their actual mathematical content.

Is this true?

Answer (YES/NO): NO